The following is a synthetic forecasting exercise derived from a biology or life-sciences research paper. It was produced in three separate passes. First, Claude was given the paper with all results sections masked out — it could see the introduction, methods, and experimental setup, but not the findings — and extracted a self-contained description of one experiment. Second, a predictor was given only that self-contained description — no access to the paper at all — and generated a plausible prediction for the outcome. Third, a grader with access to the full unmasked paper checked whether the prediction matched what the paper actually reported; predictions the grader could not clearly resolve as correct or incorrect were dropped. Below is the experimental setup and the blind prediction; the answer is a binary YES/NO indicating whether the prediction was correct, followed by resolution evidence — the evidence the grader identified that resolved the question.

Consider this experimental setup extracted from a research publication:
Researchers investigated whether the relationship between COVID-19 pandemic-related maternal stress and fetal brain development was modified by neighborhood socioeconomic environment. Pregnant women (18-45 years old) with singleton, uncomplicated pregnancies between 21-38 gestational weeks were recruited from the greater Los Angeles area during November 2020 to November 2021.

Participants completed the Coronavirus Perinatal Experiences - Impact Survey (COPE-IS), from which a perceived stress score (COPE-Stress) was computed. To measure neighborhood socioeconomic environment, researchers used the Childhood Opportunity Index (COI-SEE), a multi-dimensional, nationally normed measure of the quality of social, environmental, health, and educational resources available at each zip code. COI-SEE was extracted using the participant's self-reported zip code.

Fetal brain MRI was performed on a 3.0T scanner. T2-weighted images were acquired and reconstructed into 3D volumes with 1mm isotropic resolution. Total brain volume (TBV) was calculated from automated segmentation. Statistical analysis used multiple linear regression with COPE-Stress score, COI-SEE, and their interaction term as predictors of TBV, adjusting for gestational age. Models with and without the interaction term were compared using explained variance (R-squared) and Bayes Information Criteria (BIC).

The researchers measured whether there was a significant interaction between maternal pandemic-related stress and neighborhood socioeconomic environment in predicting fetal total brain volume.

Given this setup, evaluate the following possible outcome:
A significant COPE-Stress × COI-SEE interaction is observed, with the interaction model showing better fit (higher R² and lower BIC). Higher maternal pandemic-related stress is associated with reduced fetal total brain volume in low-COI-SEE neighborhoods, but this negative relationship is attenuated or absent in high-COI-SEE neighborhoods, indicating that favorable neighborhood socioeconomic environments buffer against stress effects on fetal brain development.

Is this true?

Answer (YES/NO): NO